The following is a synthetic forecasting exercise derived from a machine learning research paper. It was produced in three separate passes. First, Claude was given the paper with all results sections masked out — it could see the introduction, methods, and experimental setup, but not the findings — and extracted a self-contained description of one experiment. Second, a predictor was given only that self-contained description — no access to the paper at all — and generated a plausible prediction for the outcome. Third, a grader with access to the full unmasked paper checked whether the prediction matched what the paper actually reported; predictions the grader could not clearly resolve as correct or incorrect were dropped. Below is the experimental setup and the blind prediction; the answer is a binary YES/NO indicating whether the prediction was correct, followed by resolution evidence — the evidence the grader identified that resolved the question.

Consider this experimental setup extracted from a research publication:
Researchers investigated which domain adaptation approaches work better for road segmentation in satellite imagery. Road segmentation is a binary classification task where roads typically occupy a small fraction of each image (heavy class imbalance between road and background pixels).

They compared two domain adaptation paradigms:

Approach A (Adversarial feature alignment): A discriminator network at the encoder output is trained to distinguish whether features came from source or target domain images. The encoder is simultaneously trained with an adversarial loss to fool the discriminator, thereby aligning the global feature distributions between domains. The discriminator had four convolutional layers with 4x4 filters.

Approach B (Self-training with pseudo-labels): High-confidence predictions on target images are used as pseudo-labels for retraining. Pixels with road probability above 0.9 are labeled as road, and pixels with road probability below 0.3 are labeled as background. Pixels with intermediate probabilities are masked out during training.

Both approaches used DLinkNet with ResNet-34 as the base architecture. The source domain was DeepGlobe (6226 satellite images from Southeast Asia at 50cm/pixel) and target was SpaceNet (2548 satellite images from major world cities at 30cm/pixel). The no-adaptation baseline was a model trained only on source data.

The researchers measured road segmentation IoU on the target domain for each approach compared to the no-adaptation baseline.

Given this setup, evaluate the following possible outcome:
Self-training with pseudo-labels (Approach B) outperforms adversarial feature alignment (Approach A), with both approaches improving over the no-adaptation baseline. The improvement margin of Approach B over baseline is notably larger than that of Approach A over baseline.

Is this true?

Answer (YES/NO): NO